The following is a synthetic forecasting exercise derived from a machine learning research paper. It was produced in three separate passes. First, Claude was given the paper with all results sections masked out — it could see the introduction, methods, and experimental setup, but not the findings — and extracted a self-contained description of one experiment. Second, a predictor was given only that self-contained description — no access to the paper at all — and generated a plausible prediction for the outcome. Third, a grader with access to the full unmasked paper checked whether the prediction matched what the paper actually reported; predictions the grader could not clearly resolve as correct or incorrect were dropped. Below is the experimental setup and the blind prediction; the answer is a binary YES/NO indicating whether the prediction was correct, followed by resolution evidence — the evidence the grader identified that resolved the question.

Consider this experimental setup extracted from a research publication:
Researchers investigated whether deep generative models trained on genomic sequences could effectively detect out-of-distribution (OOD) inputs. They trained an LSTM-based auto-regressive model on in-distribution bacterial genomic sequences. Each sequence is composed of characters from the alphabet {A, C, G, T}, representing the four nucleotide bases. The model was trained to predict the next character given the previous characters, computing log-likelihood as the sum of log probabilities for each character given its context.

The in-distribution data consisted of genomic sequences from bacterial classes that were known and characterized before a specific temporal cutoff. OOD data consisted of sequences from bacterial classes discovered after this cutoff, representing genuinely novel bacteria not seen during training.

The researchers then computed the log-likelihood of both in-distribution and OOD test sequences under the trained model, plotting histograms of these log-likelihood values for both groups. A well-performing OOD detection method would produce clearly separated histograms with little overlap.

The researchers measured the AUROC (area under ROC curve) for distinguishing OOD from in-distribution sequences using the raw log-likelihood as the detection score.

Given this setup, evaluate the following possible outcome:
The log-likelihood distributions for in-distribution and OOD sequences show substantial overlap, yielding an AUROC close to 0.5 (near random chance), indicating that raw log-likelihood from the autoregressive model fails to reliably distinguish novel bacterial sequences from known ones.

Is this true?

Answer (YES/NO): NO